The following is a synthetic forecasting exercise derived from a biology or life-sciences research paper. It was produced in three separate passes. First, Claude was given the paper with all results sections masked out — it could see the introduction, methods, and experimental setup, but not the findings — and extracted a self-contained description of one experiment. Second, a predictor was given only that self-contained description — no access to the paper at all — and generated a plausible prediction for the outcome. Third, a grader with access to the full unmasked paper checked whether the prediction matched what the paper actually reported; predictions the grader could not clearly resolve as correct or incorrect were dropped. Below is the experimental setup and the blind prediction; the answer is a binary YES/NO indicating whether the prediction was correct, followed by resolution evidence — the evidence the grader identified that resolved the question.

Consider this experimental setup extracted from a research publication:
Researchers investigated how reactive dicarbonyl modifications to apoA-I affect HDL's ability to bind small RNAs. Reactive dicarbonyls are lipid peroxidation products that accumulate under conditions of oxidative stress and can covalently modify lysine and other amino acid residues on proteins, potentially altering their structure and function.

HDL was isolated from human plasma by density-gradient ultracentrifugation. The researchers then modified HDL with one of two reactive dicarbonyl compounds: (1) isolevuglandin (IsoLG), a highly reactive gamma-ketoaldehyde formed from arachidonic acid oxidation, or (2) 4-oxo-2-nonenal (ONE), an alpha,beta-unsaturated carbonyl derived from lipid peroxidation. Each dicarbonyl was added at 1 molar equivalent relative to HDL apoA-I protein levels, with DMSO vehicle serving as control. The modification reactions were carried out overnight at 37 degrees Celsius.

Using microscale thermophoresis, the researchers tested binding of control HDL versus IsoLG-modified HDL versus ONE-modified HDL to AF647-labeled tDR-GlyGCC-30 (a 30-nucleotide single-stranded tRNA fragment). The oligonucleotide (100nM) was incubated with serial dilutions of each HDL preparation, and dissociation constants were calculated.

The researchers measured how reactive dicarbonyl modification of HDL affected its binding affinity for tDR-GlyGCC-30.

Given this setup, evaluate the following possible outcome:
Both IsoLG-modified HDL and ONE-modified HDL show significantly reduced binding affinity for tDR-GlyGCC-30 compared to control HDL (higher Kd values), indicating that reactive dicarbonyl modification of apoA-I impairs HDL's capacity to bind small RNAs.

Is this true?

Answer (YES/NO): NO